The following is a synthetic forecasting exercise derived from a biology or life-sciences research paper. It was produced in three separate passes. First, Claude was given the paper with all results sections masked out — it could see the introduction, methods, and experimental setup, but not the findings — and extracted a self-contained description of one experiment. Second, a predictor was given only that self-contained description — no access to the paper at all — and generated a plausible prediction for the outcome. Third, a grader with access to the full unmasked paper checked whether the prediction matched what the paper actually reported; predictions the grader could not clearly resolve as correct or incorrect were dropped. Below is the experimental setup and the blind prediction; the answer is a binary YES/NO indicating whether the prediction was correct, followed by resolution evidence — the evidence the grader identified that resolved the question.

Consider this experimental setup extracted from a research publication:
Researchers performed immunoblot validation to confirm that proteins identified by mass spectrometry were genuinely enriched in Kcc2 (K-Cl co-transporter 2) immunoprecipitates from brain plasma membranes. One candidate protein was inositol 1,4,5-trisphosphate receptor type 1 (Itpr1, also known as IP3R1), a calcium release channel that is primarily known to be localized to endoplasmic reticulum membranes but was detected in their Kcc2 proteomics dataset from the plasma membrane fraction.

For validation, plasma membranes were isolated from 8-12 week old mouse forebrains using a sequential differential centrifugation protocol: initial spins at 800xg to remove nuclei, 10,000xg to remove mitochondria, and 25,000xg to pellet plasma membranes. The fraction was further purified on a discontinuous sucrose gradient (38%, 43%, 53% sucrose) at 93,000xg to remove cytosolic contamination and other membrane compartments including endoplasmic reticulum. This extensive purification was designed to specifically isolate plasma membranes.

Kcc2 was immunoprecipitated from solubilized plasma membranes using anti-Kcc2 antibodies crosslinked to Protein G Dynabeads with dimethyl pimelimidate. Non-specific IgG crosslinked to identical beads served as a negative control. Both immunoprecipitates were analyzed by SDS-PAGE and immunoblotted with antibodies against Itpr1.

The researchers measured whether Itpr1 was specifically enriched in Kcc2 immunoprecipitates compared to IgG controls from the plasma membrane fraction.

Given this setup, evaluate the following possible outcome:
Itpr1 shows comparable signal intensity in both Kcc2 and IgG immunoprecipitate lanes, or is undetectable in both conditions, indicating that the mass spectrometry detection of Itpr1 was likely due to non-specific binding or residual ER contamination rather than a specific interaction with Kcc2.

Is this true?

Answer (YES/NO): NO